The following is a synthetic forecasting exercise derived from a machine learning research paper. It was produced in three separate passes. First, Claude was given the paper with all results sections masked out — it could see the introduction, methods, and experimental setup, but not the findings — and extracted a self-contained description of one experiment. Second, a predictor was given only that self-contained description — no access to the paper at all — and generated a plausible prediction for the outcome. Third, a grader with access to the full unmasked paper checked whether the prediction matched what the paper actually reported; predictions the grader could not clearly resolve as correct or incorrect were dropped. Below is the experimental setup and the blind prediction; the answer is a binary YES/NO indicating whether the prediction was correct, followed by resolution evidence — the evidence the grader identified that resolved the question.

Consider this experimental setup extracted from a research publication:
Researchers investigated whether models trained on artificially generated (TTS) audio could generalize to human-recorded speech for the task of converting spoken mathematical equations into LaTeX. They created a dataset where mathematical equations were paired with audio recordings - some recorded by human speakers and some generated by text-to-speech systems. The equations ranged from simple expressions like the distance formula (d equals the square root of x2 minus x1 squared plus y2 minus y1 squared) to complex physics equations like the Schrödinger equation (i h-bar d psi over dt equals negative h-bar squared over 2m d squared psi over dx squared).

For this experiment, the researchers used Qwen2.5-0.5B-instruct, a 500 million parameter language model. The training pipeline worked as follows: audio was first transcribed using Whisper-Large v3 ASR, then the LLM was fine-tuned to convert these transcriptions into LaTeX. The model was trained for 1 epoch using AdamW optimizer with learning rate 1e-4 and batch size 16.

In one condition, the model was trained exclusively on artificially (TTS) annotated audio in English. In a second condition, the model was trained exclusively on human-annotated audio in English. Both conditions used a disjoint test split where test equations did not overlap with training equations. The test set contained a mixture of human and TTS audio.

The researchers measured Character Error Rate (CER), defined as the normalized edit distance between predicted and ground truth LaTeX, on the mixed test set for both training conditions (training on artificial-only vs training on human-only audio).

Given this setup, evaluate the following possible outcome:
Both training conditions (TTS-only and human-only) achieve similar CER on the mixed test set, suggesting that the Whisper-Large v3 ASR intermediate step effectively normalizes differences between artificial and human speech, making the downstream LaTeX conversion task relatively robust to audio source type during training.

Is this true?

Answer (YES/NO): NO